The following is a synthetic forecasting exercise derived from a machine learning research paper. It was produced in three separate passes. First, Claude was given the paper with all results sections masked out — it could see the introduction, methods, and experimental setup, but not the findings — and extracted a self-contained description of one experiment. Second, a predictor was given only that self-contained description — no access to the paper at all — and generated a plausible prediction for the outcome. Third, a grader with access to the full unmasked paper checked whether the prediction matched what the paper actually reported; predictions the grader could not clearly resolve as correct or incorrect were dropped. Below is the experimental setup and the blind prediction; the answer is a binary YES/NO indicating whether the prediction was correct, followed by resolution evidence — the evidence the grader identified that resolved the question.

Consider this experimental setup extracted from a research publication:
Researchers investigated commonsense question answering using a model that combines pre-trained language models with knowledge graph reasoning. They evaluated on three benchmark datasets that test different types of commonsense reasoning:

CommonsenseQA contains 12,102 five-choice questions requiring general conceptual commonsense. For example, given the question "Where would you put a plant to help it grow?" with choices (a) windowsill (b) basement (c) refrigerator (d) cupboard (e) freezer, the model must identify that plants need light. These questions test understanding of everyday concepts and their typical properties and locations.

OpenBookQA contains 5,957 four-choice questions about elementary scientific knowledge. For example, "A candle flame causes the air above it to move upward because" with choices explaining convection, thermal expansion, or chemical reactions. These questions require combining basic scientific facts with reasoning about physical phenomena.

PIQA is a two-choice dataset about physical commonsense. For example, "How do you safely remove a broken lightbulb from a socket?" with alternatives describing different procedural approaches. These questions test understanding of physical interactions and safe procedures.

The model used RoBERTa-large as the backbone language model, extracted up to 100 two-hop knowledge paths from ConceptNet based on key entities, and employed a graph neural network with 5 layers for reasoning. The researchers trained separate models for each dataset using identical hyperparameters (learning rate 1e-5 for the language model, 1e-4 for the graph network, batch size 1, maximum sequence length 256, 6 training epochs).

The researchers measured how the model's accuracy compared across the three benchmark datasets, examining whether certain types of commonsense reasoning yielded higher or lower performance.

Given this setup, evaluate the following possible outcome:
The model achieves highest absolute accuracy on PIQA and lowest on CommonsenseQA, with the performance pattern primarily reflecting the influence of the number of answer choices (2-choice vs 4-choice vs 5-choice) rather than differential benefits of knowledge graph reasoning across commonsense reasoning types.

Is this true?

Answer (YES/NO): NO